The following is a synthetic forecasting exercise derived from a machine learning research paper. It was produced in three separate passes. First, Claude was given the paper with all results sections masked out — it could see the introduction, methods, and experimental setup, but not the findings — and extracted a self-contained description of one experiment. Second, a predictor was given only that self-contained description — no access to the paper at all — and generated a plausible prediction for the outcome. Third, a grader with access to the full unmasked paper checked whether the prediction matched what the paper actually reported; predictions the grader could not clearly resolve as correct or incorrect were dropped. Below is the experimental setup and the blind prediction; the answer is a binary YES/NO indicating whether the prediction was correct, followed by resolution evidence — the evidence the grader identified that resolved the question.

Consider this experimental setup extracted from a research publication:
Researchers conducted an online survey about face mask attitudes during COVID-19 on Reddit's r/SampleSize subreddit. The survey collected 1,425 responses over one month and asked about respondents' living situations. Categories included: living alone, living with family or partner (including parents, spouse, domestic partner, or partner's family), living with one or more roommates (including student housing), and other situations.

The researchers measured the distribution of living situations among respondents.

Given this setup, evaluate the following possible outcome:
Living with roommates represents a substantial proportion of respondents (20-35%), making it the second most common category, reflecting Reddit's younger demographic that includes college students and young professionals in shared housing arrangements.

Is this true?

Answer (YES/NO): NO